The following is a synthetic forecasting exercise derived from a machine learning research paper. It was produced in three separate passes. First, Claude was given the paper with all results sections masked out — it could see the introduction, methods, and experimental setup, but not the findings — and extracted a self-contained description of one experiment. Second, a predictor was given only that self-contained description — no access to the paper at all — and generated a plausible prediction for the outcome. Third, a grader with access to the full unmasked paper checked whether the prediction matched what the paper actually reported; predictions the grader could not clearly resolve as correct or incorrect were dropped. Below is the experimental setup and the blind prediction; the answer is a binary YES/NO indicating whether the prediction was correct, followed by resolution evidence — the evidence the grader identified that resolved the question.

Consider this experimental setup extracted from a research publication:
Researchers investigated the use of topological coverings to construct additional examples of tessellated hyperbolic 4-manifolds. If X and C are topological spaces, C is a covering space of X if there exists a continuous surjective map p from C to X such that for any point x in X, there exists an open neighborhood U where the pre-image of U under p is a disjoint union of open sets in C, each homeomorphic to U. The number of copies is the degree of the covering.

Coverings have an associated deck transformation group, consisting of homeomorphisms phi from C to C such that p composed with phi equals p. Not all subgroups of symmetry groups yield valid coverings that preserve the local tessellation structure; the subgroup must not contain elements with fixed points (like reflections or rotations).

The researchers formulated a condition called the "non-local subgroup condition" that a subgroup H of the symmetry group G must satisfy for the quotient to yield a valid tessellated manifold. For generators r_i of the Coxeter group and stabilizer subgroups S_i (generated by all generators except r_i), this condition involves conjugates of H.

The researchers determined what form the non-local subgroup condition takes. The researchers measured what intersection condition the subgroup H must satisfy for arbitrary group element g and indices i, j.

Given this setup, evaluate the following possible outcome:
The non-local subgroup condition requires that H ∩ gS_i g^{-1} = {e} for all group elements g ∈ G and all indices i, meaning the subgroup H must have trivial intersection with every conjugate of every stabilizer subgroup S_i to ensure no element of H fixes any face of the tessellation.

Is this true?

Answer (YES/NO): NO